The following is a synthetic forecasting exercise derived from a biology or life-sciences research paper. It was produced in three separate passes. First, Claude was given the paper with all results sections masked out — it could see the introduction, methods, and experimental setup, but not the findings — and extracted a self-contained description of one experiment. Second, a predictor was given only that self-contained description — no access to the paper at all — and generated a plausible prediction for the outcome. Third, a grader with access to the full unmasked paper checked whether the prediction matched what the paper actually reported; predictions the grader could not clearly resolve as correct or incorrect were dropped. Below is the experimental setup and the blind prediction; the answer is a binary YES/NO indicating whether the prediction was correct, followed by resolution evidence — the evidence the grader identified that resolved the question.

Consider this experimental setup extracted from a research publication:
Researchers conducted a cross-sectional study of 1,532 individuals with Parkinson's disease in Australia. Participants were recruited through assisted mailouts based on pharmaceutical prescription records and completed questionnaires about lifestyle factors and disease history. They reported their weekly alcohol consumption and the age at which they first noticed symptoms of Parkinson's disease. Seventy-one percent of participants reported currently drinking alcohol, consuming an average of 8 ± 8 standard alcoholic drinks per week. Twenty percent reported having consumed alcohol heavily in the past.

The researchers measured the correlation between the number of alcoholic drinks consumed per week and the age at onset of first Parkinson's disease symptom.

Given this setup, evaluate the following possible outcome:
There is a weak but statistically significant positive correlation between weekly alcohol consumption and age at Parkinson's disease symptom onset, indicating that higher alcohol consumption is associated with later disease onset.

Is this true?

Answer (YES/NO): YES